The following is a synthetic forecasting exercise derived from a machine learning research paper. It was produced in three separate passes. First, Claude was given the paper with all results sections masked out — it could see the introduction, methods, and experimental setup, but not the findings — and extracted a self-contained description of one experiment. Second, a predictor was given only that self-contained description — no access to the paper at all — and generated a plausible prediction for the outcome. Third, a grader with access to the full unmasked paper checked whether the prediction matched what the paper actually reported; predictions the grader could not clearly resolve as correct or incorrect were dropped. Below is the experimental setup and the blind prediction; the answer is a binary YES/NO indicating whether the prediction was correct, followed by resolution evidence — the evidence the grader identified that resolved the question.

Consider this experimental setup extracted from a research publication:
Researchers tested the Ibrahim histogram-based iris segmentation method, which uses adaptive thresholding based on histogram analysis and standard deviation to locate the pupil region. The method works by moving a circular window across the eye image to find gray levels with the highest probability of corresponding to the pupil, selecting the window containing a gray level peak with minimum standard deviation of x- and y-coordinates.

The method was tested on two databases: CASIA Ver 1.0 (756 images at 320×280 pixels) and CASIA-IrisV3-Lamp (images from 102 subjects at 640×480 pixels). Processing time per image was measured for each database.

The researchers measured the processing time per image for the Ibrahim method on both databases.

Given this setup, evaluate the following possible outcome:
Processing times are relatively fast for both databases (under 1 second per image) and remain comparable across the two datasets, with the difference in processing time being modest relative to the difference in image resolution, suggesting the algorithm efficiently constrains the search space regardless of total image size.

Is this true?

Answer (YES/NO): NO